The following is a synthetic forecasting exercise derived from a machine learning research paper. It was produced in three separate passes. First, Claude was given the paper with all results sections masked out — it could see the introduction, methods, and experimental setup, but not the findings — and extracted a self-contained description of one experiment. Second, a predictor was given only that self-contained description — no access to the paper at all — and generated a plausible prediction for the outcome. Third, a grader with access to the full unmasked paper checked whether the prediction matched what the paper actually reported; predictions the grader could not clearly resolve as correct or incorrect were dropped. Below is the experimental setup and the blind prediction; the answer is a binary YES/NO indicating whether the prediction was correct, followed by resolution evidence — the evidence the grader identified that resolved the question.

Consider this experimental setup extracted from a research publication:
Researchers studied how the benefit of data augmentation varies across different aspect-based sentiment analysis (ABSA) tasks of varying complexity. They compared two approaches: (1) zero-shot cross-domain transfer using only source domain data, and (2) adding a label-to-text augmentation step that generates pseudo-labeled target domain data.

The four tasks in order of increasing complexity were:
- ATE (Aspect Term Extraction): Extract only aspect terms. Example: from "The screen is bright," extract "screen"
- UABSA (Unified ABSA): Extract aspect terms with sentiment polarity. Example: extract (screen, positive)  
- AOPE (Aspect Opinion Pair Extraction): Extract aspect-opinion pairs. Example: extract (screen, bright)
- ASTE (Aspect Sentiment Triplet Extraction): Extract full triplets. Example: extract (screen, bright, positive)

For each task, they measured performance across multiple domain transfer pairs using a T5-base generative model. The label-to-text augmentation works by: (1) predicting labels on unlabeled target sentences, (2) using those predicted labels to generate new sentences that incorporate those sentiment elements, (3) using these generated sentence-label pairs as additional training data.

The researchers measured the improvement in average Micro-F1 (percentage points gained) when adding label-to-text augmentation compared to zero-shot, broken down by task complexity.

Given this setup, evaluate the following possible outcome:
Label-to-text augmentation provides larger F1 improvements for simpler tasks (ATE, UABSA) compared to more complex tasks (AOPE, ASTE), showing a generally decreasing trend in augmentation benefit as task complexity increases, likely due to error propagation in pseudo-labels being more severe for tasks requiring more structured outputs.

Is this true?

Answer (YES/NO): YES